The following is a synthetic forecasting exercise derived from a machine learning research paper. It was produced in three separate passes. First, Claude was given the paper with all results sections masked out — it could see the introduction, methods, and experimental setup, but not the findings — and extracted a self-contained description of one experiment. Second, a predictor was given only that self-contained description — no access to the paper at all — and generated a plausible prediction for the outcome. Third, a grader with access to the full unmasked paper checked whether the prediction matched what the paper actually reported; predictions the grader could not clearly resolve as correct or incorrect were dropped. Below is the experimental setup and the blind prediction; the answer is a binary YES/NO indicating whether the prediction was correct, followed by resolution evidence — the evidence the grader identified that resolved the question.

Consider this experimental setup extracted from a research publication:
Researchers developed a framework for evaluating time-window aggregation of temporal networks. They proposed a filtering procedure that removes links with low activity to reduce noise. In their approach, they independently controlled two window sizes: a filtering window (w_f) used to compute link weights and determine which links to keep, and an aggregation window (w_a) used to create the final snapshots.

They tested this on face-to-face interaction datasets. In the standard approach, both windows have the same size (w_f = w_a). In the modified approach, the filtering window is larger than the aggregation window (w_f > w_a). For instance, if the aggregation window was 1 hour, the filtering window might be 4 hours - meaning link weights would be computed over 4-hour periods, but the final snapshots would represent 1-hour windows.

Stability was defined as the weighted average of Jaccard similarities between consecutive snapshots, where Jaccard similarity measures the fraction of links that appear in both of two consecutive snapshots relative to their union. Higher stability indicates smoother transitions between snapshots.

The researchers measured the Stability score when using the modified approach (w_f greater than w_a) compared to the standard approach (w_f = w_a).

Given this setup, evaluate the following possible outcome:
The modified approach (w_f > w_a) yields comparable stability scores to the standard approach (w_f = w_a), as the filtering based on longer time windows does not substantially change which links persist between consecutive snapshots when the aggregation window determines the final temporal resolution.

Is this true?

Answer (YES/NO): NO